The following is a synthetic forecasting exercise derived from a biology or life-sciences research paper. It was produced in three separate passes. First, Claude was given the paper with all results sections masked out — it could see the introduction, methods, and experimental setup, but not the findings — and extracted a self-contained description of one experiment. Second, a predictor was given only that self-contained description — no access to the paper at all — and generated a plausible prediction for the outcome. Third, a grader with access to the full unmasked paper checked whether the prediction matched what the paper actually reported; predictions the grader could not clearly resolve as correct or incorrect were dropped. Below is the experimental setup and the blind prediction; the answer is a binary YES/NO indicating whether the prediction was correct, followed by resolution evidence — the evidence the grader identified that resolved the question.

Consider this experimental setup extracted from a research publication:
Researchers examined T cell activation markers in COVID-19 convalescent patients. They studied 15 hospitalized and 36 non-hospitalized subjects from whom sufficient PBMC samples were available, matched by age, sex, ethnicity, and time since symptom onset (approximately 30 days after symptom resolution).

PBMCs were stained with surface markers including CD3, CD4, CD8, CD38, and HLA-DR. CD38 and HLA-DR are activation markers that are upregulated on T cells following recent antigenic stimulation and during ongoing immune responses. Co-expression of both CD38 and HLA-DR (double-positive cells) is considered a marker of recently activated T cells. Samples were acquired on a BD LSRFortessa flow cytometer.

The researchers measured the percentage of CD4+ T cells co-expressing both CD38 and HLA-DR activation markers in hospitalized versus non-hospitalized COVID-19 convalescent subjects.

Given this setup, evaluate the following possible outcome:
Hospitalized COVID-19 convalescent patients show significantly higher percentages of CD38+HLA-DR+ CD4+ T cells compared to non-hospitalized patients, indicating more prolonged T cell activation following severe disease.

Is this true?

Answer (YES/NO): NO